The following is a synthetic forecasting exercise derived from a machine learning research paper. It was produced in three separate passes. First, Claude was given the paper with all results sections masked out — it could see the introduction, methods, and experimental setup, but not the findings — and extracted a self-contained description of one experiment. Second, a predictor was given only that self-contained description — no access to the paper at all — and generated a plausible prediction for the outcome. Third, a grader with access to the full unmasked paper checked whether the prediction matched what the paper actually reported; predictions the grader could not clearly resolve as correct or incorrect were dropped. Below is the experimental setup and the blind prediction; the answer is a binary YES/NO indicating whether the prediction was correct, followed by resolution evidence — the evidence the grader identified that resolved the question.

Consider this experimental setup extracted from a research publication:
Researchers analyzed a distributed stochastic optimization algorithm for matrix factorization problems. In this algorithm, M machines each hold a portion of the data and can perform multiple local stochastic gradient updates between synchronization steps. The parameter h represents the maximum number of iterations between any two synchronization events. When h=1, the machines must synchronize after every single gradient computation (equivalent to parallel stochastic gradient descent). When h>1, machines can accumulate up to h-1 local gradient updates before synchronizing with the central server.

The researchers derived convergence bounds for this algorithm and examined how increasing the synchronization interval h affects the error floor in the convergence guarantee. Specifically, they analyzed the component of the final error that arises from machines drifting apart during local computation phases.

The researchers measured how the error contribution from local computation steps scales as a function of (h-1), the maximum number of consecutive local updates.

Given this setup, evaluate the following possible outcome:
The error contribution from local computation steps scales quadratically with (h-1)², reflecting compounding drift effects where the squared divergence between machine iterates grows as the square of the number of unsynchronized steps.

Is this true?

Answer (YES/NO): YES